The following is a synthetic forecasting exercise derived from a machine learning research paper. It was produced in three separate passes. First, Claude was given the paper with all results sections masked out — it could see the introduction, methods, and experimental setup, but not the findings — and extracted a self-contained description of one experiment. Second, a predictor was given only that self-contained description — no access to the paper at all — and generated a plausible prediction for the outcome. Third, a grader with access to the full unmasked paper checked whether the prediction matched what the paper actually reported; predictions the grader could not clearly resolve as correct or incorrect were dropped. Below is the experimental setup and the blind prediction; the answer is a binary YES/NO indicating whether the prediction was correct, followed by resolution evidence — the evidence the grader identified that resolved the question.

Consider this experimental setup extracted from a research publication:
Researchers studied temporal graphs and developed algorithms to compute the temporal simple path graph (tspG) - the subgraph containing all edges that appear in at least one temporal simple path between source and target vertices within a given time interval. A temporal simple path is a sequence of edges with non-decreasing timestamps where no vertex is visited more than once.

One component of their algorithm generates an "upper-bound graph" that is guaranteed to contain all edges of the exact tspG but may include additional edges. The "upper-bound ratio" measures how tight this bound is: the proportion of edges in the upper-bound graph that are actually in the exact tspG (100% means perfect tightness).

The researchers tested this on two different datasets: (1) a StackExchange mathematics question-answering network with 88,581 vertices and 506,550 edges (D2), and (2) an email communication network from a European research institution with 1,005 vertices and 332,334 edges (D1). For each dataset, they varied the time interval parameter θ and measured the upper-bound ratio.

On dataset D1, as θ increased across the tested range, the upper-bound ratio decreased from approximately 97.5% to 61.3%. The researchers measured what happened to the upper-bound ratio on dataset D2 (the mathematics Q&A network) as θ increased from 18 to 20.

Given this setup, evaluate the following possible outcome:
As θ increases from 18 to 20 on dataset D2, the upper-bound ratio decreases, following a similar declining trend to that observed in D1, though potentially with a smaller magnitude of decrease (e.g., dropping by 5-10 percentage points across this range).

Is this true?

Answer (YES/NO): NO